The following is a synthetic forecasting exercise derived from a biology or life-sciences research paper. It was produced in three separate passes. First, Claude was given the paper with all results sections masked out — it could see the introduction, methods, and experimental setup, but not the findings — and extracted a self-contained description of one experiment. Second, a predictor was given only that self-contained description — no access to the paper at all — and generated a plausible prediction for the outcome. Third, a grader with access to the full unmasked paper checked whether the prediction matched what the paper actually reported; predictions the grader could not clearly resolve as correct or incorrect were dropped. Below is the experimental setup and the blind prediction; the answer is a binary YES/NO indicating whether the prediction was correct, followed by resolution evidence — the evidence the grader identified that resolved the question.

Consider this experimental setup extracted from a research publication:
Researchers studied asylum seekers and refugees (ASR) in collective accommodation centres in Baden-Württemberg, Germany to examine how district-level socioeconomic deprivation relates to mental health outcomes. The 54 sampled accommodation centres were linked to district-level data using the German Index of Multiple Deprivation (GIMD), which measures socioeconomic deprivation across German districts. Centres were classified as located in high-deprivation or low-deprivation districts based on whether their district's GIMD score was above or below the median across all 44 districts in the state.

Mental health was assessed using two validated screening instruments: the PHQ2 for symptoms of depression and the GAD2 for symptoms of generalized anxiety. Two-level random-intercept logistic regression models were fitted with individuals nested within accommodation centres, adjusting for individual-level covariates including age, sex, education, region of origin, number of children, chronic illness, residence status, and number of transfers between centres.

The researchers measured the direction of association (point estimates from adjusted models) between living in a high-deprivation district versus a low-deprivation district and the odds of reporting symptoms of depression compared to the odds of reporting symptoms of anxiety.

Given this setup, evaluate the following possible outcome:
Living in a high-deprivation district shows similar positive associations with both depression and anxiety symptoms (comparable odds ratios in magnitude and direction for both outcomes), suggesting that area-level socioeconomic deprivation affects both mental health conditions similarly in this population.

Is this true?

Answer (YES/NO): NO